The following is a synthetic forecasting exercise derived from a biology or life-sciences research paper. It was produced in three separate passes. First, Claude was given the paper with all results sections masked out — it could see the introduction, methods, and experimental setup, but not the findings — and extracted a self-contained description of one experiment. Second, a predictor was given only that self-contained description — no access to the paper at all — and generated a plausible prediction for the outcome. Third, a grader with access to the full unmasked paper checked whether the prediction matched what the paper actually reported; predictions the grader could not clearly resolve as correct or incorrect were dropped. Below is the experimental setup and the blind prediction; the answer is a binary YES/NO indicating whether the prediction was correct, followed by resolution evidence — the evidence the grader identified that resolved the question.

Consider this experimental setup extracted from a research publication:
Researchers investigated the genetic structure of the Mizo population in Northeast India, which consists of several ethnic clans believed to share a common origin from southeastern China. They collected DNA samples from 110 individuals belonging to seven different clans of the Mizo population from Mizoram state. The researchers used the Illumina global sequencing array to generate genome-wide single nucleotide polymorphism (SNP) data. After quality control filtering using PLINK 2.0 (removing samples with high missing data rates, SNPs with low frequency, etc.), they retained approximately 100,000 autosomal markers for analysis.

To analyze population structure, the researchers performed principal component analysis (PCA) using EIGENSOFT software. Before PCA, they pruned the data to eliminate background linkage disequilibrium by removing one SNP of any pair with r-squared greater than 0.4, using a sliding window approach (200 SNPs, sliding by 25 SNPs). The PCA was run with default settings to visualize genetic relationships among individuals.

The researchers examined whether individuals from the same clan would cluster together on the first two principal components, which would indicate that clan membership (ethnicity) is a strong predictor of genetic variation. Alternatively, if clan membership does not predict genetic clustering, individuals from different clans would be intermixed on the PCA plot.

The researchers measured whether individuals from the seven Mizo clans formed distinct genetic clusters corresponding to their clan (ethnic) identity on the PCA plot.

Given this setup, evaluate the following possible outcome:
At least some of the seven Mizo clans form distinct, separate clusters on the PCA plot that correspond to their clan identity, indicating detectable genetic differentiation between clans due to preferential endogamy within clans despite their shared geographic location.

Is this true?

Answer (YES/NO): NO